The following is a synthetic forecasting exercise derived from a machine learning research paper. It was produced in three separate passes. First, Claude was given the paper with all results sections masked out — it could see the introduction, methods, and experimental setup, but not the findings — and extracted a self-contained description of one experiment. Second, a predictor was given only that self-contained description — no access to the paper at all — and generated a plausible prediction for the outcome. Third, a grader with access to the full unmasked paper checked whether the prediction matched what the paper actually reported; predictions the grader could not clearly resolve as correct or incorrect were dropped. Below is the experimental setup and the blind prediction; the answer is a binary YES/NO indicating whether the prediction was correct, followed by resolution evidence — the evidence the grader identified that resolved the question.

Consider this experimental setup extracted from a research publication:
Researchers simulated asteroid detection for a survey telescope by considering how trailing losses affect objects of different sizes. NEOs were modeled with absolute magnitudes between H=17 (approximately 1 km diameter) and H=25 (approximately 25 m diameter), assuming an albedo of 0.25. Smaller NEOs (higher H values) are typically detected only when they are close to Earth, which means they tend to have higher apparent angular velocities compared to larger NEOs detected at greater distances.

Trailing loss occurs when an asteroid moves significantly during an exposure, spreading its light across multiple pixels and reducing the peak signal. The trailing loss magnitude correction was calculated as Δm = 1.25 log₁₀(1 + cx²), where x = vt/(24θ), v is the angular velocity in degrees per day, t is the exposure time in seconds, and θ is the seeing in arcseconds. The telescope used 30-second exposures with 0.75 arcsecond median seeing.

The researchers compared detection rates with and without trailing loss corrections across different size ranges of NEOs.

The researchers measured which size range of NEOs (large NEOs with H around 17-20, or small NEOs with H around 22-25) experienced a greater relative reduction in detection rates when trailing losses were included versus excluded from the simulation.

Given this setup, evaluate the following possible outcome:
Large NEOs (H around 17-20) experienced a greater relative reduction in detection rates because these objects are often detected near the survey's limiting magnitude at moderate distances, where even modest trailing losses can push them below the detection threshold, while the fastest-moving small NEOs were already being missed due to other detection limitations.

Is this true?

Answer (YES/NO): NO